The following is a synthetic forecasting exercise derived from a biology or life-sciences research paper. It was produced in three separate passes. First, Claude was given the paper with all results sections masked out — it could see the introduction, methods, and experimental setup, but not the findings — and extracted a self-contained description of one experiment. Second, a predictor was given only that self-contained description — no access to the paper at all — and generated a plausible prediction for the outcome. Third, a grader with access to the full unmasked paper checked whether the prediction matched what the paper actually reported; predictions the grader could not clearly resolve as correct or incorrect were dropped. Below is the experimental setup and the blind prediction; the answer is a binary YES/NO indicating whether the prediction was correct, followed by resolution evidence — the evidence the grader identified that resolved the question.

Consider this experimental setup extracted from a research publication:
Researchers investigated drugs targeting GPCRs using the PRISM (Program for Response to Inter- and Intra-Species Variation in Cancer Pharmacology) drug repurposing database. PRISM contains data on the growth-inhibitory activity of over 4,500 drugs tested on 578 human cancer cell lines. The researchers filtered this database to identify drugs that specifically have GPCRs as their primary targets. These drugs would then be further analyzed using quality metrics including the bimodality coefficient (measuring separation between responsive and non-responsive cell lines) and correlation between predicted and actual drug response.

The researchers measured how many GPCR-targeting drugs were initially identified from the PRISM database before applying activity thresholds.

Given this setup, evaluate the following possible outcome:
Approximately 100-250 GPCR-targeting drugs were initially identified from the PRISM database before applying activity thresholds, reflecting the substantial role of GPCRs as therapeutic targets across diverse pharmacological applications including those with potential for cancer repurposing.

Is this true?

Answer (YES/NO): NO